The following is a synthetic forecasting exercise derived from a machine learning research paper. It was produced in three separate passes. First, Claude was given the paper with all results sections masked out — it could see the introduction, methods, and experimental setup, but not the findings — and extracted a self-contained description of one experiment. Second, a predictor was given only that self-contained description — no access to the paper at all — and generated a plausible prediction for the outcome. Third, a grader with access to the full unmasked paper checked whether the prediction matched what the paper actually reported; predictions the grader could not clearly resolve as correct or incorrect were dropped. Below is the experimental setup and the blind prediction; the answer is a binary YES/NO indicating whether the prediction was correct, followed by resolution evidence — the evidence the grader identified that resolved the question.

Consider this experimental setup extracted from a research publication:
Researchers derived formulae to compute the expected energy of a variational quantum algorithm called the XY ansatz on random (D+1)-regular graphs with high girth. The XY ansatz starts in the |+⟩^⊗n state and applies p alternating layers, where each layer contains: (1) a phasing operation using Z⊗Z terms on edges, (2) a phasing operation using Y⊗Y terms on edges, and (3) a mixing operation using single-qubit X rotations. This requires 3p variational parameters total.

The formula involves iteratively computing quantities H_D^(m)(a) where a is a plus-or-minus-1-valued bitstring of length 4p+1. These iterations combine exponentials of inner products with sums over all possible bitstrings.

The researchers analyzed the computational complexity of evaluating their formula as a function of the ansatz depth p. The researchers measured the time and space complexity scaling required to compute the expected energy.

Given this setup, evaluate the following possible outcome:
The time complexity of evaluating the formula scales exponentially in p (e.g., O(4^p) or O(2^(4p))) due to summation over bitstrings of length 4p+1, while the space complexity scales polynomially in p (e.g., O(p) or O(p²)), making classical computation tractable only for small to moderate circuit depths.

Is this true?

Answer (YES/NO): NO